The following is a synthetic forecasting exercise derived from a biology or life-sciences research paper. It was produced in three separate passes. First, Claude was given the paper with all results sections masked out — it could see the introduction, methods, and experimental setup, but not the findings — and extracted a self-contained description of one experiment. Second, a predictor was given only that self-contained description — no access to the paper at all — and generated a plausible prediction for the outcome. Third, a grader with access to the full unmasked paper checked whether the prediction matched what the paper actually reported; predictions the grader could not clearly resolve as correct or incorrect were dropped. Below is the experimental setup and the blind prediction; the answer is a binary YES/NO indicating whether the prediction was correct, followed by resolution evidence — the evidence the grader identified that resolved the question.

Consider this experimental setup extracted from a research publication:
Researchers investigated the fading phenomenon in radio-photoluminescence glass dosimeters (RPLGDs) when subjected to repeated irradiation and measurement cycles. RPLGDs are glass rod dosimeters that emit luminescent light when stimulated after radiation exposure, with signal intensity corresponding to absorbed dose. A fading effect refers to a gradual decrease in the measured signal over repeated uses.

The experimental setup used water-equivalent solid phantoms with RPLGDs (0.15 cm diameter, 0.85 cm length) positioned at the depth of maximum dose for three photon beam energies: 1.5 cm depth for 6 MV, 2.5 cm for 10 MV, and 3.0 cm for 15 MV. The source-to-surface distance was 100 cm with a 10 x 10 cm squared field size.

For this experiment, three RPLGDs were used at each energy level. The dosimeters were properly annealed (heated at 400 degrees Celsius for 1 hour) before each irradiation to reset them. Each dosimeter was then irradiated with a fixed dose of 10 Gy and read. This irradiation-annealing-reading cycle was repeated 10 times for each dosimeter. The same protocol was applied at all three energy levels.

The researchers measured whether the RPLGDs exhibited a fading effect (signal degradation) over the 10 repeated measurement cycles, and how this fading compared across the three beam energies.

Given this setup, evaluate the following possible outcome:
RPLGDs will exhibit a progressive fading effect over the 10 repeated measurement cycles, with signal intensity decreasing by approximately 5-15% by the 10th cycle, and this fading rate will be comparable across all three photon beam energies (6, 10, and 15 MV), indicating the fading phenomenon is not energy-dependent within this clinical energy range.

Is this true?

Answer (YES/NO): NO